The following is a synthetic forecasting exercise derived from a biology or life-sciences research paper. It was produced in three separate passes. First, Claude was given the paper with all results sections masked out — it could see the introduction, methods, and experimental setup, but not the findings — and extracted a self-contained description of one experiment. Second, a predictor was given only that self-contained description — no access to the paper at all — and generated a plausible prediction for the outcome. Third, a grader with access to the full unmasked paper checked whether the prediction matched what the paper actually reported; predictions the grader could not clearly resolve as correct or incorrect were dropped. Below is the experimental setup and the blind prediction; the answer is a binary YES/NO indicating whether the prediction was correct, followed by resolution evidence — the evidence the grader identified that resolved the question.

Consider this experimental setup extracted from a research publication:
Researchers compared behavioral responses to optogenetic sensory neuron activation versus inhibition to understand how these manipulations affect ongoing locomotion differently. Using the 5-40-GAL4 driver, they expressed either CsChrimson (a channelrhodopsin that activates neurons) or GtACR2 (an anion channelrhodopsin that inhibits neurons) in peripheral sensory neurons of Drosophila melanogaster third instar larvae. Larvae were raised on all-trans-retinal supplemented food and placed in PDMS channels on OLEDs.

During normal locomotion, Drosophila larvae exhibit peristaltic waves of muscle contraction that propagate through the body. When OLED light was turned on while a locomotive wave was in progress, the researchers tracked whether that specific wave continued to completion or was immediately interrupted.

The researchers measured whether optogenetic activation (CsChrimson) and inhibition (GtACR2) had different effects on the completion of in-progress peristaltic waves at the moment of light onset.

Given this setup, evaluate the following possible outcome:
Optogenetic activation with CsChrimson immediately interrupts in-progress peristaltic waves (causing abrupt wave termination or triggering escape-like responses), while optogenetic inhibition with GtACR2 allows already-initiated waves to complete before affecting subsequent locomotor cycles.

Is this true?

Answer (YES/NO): NO